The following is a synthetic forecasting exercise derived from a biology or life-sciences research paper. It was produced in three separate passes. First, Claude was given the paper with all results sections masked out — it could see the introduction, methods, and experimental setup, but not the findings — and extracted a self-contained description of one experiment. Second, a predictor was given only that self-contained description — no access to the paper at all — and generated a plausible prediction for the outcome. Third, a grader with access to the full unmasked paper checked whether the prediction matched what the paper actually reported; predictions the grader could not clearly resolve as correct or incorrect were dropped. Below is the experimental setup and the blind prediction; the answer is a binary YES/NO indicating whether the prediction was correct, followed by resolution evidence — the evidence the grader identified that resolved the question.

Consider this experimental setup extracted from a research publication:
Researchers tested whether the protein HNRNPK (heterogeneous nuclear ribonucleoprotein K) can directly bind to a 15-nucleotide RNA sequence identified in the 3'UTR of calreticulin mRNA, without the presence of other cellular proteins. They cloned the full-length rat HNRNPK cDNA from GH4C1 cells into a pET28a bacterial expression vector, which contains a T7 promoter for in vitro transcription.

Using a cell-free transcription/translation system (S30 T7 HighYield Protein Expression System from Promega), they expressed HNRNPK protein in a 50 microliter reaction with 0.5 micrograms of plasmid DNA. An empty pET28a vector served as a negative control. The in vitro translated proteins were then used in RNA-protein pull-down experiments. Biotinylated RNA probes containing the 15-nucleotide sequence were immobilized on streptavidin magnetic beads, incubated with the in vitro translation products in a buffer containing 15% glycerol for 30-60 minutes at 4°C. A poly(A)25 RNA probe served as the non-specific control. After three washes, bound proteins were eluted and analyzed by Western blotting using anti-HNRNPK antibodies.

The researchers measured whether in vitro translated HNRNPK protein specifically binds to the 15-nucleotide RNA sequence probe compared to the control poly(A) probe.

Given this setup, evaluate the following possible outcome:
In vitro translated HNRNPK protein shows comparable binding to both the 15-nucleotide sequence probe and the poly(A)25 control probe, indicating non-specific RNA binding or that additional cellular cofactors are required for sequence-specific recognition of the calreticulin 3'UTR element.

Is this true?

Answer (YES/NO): NO